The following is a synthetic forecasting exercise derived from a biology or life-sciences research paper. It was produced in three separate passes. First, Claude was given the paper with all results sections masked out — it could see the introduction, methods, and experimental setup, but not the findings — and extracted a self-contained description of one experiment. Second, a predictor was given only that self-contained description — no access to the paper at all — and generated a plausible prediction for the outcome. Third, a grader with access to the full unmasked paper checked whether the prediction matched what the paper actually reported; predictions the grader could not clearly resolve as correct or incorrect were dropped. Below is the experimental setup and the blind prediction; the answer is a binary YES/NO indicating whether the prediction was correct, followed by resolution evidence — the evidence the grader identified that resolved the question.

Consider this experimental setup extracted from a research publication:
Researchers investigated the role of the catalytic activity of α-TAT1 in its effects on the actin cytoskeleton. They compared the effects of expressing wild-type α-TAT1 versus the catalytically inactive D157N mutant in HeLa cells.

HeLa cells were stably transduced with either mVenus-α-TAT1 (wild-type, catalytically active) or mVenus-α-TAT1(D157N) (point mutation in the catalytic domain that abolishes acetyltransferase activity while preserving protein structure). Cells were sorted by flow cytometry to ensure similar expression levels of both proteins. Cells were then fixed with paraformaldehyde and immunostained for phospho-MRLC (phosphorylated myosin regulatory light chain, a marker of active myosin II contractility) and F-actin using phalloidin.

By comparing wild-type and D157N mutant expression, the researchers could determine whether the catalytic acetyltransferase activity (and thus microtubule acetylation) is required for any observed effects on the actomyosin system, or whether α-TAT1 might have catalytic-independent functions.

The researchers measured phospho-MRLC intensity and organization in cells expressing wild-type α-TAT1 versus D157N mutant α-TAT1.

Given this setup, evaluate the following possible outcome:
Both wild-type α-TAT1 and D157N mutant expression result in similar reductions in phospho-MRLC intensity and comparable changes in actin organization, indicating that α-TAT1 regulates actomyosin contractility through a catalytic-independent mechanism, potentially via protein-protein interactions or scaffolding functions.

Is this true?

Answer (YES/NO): NO